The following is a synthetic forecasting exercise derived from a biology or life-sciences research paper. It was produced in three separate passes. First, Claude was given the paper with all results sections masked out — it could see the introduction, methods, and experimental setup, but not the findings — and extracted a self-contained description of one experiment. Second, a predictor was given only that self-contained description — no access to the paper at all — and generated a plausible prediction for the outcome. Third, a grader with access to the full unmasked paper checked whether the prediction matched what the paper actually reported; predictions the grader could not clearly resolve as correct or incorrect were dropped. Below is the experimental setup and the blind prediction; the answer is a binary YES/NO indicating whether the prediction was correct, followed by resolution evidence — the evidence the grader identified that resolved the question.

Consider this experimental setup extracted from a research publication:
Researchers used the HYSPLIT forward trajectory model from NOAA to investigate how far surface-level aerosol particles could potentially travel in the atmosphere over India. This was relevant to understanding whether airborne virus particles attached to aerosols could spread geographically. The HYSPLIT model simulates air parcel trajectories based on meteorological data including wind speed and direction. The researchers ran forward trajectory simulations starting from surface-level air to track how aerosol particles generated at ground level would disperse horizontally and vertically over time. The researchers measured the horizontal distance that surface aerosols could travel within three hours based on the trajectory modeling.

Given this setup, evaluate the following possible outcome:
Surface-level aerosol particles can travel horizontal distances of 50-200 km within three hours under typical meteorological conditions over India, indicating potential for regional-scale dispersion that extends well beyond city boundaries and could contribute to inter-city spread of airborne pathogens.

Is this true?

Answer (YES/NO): NO